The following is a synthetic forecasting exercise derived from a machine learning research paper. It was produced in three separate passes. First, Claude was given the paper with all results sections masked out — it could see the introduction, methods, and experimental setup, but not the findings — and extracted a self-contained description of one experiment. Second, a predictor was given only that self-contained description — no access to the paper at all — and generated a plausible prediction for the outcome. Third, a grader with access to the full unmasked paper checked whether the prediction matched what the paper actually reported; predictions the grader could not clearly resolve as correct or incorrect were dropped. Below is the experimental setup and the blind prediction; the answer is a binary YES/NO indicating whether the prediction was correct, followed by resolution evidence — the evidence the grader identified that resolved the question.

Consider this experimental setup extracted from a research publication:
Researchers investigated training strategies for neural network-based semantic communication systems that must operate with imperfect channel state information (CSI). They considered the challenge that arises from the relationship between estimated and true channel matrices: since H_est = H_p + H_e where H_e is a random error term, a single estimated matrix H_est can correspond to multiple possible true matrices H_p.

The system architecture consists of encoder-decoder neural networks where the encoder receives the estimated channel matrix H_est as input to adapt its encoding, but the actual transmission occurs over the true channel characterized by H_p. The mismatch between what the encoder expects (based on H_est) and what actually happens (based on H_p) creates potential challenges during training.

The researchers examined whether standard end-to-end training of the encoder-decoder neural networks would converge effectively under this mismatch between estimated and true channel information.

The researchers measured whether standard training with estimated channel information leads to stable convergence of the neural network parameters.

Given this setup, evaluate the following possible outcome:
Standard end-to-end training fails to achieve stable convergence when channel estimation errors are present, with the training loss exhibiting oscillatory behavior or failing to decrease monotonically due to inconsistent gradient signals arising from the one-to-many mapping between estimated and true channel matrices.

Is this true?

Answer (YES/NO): NO